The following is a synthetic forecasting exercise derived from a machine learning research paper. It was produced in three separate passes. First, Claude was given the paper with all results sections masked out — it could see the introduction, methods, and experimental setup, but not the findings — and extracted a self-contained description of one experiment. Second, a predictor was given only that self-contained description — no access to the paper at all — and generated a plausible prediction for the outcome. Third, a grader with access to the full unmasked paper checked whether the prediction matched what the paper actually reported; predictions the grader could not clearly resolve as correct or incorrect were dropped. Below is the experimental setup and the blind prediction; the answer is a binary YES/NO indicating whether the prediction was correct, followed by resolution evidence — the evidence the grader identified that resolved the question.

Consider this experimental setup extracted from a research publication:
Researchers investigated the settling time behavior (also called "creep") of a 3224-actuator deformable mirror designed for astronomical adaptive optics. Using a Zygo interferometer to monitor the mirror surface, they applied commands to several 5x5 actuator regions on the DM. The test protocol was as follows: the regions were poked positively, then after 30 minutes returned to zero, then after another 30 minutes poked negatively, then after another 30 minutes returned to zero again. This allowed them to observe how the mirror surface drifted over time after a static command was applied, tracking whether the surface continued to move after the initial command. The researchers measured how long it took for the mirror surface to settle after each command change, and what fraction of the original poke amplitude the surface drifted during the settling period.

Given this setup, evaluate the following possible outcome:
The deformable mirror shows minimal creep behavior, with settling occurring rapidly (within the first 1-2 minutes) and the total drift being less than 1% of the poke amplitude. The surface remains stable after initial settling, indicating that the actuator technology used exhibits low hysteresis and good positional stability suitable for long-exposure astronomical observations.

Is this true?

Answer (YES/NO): NO